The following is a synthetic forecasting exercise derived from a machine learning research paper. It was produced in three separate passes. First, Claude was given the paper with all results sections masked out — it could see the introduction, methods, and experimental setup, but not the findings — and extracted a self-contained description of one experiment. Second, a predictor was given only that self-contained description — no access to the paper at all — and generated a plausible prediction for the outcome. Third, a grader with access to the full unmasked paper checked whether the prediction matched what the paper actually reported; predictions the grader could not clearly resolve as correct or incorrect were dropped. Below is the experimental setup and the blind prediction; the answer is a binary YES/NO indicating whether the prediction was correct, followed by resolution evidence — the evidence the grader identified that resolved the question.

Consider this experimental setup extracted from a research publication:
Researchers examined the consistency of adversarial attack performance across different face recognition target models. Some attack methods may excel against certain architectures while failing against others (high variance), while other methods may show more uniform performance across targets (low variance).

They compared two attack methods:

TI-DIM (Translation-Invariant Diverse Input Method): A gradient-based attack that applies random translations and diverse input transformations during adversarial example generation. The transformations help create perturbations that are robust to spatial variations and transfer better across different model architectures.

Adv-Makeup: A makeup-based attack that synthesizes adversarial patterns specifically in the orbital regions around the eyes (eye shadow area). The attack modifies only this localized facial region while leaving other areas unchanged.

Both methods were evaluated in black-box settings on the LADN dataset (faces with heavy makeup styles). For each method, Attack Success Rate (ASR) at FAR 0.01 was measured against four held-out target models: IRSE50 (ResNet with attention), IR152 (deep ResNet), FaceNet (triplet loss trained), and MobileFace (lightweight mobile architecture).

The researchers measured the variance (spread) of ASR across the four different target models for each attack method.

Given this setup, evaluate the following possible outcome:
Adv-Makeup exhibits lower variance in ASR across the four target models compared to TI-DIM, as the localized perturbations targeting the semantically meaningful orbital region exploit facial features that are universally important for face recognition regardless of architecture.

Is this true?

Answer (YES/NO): NO